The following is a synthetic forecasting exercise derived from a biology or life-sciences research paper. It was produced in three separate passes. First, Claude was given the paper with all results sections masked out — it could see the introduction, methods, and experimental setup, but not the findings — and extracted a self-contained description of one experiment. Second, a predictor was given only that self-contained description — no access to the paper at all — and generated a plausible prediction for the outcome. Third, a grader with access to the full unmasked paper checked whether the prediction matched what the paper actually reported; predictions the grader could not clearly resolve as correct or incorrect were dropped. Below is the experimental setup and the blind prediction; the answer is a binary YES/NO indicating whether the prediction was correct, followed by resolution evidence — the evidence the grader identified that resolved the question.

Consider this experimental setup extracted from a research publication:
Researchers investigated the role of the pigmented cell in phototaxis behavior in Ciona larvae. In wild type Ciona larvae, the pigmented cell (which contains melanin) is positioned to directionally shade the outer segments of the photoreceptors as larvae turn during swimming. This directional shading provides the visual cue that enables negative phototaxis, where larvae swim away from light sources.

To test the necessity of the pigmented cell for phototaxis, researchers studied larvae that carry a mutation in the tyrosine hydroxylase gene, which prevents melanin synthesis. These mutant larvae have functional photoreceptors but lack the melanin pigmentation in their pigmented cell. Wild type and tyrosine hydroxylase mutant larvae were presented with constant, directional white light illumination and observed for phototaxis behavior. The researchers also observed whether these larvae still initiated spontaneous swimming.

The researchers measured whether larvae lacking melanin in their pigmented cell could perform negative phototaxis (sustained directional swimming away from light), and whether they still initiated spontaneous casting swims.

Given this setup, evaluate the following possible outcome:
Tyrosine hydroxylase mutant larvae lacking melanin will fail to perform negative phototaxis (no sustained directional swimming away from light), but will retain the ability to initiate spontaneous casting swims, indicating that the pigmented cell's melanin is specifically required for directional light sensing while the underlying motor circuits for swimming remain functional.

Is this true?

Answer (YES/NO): YES